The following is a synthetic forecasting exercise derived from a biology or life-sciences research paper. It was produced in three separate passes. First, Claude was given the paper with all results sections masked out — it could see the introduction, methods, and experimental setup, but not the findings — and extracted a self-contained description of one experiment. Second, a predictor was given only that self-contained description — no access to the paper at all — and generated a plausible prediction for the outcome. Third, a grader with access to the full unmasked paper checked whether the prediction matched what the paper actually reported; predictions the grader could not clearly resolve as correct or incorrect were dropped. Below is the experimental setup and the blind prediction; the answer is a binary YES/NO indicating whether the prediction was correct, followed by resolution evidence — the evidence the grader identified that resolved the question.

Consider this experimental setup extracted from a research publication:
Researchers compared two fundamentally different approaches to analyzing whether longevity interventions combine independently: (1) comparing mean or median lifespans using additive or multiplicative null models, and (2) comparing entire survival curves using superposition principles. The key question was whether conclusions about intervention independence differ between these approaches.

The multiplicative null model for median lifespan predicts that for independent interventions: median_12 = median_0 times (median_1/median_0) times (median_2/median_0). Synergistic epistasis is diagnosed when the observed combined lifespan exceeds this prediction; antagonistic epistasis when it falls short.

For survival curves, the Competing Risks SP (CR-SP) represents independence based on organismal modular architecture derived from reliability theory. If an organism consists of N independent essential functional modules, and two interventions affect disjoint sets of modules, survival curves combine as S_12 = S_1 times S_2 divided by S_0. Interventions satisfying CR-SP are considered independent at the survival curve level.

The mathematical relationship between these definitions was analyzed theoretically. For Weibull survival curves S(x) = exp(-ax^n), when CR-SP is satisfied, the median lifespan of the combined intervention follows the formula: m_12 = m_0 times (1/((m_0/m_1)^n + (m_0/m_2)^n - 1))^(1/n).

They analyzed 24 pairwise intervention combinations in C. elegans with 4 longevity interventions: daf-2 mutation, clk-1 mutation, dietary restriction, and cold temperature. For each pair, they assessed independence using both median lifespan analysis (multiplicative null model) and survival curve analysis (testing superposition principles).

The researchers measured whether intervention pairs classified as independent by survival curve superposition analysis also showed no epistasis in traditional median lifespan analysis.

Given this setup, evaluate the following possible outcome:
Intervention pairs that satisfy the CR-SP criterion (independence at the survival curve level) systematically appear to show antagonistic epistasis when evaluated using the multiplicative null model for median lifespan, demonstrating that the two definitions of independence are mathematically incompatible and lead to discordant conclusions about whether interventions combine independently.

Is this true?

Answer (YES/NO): NO